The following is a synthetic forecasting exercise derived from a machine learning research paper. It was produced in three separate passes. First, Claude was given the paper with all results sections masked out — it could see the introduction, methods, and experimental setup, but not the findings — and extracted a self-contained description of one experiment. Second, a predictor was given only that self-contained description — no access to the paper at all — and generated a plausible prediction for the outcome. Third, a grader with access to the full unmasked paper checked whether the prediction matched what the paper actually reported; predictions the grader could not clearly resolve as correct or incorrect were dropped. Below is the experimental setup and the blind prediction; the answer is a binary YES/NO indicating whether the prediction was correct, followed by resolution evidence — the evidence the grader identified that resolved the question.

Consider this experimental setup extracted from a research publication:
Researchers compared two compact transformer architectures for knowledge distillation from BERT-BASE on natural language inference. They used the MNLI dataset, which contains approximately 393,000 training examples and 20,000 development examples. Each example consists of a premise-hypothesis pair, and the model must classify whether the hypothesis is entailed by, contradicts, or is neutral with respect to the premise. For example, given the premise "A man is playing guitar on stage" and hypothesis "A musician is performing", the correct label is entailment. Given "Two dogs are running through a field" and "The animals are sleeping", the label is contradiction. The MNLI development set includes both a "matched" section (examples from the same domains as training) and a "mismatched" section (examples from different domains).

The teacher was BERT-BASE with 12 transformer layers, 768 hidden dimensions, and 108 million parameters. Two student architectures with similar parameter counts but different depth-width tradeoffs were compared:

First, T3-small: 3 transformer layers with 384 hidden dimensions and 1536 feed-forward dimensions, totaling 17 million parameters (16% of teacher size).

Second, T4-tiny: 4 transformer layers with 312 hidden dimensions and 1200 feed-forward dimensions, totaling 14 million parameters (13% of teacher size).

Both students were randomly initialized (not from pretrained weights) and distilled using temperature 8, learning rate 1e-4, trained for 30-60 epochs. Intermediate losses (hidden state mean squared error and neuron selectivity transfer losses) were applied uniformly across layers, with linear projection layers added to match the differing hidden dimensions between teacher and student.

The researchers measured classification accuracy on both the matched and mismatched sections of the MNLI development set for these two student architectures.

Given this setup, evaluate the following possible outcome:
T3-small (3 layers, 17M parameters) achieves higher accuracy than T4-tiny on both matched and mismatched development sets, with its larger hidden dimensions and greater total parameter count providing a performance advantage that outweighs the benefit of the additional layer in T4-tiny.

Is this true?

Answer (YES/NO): NO